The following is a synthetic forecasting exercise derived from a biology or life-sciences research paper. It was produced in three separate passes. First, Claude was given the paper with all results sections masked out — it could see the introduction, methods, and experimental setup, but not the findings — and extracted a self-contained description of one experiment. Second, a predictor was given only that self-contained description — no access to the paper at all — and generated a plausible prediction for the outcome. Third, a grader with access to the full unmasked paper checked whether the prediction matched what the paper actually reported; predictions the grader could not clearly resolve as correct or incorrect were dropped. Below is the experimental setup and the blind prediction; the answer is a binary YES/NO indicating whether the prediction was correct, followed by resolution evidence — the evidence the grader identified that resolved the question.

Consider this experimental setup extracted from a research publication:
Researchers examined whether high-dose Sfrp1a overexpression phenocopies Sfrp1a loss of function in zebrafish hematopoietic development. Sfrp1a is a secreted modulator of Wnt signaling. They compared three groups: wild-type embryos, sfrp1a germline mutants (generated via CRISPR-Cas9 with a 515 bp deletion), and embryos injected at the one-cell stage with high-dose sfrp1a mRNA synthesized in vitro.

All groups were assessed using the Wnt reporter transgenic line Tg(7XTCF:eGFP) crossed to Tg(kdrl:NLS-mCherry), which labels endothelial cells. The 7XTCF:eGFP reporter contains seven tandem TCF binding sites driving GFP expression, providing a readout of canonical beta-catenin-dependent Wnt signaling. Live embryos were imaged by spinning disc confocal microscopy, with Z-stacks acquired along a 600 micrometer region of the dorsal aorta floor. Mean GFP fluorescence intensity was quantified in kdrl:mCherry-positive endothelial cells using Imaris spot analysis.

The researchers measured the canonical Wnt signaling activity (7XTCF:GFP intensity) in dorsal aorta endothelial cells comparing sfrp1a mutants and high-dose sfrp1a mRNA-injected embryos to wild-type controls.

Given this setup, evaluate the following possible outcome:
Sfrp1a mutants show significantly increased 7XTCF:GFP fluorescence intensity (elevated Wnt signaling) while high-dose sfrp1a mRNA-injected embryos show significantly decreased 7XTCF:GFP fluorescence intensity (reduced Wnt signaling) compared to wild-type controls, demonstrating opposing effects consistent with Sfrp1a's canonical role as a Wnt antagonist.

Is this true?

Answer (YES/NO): NO